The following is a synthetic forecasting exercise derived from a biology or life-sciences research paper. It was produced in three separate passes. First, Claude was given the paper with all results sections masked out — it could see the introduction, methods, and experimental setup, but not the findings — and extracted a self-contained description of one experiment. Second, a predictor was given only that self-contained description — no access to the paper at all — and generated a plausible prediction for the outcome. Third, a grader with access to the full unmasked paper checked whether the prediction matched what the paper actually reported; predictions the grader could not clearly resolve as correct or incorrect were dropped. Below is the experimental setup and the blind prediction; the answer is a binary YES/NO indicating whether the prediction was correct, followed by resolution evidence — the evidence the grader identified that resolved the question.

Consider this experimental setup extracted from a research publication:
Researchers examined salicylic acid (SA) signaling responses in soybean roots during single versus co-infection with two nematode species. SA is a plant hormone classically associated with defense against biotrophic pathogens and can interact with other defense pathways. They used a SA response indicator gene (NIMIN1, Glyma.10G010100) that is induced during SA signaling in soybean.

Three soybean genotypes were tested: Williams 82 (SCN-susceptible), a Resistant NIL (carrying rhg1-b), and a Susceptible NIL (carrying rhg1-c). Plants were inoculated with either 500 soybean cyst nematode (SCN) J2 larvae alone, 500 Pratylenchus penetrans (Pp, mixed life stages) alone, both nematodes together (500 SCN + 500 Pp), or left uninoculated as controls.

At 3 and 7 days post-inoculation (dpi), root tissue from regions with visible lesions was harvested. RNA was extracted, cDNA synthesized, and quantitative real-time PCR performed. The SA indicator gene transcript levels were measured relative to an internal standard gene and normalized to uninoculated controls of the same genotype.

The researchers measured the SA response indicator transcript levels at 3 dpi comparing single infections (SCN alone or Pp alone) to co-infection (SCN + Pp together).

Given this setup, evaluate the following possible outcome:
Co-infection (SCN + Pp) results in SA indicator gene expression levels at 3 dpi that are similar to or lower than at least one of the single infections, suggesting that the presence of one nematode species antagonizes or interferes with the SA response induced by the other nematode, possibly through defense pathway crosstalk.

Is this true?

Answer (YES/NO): NO